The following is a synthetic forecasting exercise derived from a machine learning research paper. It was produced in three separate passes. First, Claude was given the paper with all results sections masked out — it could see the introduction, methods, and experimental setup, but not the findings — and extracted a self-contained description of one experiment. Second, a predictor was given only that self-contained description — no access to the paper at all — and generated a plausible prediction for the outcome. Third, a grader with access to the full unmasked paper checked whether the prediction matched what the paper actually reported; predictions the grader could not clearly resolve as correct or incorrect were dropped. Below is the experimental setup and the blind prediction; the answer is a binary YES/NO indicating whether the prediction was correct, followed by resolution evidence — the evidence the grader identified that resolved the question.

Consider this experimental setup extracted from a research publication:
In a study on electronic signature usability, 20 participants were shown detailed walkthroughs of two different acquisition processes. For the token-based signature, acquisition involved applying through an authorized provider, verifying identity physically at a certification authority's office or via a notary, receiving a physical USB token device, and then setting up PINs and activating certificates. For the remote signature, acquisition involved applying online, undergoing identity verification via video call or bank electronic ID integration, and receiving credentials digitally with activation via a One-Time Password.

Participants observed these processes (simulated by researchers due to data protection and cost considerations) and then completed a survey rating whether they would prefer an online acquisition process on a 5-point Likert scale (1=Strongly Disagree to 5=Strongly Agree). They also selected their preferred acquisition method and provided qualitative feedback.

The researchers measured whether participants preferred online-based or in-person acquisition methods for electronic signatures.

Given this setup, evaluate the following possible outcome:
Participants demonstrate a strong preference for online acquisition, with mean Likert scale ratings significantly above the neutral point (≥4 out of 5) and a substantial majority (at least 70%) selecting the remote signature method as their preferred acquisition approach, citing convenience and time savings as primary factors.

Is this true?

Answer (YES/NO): NO